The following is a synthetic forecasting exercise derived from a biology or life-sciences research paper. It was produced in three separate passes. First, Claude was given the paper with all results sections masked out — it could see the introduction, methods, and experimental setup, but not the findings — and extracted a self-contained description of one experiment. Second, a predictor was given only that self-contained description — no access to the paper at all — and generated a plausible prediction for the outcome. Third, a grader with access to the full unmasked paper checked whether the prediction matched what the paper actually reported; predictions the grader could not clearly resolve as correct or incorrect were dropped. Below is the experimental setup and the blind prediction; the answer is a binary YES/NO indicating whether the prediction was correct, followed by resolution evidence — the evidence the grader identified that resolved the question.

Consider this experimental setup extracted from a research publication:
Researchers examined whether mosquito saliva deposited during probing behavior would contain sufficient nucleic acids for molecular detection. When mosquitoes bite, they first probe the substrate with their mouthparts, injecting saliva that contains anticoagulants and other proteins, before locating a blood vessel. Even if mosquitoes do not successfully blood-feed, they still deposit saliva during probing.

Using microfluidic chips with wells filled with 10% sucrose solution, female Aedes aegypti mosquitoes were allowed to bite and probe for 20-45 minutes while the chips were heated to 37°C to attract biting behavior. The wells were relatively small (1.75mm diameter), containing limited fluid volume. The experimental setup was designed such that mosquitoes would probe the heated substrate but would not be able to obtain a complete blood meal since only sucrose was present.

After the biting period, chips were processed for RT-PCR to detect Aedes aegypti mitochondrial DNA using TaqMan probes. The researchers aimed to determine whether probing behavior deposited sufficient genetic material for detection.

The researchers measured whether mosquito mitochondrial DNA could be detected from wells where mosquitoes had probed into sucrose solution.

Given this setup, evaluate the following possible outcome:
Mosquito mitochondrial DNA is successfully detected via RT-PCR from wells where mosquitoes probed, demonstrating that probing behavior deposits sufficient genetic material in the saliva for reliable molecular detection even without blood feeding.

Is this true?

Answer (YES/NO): NO